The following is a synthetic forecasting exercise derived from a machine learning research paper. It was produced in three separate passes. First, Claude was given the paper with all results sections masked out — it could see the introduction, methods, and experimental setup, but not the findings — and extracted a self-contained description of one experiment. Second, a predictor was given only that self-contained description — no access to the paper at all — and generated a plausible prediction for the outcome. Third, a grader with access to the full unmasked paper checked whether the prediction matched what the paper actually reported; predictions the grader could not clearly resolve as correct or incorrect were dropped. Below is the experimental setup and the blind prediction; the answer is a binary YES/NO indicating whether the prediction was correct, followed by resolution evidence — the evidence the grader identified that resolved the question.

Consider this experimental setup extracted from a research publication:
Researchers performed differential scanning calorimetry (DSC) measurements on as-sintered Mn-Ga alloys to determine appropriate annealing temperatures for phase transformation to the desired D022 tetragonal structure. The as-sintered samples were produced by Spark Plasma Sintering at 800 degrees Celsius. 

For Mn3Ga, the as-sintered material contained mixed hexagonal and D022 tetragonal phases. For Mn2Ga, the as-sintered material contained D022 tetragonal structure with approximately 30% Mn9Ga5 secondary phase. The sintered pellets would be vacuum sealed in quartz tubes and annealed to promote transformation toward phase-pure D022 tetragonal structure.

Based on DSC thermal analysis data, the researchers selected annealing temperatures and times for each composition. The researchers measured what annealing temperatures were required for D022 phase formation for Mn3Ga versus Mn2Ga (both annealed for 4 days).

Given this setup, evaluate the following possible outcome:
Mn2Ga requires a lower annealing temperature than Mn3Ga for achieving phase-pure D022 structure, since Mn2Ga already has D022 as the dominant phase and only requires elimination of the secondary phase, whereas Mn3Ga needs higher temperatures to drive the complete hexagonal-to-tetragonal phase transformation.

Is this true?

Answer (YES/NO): YES